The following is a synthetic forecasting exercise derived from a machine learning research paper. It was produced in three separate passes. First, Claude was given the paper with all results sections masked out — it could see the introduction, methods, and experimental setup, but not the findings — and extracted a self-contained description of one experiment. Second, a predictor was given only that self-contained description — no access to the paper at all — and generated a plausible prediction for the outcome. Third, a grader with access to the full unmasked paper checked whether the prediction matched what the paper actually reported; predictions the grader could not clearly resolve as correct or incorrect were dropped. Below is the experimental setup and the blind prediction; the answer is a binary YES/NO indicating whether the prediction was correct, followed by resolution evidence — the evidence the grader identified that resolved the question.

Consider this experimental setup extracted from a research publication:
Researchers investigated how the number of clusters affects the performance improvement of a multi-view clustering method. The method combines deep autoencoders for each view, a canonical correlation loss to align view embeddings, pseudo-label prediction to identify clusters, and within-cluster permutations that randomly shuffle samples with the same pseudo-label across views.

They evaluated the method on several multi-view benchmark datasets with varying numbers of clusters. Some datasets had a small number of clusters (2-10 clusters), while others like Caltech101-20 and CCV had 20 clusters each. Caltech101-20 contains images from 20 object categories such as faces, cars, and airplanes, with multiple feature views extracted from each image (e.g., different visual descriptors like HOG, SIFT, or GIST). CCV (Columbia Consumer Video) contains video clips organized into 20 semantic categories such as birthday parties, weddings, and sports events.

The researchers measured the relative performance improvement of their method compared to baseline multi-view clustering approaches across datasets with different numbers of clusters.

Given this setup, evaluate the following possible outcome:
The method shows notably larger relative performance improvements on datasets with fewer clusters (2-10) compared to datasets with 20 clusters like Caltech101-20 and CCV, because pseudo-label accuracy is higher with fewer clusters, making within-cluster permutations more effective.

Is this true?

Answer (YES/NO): YES